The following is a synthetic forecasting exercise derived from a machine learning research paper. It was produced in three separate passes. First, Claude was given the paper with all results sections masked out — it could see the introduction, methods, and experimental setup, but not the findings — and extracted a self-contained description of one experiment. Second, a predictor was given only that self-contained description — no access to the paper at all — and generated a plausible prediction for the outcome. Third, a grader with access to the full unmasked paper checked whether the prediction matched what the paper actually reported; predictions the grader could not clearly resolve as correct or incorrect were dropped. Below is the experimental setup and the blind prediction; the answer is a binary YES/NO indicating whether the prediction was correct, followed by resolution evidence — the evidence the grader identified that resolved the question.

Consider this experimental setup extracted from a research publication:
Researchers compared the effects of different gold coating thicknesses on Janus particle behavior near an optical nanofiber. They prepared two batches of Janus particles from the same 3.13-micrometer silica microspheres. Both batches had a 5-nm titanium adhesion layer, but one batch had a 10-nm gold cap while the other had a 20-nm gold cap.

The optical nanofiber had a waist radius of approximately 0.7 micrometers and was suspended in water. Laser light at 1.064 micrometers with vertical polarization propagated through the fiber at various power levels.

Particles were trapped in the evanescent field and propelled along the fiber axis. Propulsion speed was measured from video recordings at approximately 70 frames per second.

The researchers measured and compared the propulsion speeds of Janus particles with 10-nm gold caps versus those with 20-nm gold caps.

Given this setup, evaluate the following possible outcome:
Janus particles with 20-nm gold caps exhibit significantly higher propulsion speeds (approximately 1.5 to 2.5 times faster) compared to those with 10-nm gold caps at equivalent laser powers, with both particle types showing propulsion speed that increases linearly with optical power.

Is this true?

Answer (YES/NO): YES